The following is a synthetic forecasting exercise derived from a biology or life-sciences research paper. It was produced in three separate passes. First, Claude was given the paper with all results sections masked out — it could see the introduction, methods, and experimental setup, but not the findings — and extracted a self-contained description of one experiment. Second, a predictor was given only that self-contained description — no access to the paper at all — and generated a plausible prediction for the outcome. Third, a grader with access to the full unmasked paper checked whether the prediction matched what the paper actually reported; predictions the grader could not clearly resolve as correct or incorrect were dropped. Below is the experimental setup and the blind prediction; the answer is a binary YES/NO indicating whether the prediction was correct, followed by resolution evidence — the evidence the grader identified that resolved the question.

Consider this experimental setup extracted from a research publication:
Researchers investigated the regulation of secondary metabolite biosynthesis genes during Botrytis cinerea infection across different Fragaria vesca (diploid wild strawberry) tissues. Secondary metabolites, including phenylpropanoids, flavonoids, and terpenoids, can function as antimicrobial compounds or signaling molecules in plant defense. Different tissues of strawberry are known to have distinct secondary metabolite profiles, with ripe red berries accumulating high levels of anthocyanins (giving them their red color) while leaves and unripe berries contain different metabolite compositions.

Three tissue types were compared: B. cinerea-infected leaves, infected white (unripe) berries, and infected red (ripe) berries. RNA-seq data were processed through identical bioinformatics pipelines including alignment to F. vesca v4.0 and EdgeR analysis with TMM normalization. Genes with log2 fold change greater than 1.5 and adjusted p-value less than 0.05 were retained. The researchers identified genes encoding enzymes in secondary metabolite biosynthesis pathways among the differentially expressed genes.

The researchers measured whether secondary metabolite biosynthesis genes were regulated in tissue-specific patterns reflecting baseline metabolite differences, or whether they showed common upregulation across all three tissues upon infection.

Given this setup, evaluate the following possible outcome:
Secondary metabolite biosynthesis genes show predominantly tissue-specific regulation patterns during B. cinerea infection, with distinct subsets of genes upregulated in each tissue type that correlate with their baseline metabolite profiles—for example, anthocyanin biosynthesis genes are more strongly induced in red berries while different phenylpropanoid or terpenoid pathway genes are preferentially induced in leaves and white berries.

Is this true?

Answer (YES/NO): NO